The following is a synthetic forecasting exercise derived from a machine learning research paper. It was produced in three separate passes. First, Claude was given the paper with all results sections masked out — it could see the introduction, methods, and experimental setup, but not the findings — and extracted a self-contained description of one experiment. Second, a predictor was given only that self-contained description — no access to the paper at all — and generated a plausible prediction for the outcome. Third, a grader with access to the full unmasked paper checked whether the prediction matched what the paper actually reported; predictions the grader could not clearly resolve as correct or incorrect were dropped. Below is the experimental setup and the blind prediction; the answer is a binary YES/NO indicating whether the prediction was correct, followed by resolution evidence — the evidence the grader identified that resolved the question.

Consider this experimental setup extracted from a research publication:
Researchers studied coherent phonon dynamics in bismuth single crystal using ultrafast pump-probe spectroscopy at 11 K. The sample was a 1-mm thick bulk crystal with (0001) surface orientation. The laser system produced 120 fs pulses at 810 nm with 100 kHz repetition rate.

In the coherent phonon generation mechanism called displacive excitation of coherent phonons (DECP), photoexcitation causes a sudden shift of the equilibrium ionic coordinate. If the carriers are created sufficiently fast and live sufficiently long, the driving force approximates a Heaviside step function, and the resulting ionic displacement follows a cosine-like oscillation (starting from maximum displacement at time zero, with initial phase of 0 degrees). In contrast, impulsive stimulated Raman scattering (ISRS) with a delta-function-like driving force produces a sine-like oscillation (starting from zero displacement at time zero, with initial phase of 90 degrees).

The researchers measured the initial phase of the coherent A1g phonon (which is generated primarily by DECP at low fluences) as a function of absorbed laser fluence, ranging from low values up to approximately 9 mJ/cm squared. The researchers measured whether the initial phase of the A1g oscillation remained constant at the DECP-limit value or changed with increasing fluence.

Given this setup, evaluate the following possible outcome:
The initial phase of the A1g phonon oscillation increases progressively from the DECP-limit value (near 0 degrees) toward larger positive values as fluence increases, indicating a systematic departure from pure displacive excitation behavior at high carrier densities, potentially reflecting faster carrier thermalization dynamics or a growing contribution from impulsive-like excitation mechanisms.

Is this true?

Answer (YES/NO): NO